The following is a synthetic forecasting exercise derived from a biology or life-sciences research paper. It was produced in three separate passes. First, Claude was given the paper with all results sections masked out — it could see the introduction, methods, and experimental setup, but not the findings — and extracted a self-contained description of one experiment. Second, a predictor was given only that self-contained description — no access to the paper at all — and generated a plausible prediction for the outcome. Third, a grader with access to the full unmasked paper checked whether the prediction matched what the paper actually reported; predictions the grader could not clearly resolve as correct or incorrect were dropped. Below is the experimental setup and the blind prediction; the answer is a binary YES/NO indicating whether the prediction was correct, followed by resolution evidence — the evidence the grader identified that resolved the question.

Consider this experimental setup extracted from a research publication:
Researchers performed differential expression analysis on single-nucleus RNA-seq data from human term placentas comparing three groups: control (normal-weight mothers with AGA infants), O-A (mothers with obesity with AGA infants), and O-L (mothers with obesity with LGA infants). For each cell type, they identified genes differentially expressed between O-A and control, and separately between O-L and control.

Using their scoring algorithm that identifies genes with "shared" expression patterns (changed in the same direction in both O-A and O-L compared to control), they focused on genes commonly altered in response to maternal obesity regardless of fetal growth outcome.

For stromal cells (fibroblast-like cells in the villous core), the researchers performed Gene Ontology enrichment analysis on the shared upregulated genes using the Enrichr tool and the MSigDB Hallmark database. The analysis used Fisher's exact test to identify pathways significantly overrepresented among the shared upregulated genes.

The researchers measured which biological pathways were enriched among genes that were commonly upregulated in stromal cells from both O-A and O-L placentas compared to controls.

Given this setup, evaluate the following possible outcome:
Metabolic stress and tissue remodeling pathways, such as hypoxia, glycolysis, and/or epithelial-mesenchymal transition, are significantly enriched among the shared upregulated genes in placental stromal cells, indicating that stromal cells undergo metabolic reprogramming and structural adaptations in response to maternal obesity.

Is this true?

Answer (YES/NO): NO